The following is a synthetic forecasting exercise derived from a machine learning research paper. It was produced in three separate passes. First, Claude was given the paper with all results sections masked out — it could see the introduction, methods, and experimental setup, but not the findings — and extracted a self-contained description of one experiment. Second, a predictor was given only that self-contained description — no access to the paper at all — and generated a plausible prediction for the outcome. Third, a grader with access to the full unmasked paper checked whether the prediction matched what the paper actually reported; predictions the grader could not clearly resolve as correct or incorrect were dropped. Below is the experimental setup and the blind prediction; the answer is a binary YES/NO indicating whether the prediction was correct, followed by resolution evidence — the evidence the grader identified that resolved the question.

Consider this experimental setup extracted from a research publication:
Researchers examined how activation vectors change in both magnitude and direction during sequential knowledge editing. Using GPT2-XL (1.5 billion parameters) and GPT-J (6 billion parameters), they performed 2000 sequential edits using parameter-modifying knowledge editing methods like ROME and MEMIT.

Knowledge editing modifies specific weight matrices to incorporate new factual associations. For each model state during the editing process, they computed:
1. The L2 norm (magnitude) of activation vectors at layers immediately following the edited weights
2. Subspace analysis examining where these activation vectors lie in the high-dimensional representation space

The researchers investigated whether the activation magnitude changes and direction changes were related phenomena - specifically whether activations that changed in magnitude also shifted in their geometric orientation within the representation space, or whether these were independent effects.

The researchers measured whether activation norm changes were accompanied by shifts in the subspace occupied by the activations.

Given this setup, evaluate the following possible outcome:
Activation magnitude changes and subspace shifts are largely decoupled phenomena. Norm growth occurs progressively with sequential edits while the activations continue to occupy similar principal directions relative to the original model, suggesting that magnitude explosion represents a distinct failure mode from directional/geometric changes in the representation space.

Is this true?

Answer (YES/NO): NO